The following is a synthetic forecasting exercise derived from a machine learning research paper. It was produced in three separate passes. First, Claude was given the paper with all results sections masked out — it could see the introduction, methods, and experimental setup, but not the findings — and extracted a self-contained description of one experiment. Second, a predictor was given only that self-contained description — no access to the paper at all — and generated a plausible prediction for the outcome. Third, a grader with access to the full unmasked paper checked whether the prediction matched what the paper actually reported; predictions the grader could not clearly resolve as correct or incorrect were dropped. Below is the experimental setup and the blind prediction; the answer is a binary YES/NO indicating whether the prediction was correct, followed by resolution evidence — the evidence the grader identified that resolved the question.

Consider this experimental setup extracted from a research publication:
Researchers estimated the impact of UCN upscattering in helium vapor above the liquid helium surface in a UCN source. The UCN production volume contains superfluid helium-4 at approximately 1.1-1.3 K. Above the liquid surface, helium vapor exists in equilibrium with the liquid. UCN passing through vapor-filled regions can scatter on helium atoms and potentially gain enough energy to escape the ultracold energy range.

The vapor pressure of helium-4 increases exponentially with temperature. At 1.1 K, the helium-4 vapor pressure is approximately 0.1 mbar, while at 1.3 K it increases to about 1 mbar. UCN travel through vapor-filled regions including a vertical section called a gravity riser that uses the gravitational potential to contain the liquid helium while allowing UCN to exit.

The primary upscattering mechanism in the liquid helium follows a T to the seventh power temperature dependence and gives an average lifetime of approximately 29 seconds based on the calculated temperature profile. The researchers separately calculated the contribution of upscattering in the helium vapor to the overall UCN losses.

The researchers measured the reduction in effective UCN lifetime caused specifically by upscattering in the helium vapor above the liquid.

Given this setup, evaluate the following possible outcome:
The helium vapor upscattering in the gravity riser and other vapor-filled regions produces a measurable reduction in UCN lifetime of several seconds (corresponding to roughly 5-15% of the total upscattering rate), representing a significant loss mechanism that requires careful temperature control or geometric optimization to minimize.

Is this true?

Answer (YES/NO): NO